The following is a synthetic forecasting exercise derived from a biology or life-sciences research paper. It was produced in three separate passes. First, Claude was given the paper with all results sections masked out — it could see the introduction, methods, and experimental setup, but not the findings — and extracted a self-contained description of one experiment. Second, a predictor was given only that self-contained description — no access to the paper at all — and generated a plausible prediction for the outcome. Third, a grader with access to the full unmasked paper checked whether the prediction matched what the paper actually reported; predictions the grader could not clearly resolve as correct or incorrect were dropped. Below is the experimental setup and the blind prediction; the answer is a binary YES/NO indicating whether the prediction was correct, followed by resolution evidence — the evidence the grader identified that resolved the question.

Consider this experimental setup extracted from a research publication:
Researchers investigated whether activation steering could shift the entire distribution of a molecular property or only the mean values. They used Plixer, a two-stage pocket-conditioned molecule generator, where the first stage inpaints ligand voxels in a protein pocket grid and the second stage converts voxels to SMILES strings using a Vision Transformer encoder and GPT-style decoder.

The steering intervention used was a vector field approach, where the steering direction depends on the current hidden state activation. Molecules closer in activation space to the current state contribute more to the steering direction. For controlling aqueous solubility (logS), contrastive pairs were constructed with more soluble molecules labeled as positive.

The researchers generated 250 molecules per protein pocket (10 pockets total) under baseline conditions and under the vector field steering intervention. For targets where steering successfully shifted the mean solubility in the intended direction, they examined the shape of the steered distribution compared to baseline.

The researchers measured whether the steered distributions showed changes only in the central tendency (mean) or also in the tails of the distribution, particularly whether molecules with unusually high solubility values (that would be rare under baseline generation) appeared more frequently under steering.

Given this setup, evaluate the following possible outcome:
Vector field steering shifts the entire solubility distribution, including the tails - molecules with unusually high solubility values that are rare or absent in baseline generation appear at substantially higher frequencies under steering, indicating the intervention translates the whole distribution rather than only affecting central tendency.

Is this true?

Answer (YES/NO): YES